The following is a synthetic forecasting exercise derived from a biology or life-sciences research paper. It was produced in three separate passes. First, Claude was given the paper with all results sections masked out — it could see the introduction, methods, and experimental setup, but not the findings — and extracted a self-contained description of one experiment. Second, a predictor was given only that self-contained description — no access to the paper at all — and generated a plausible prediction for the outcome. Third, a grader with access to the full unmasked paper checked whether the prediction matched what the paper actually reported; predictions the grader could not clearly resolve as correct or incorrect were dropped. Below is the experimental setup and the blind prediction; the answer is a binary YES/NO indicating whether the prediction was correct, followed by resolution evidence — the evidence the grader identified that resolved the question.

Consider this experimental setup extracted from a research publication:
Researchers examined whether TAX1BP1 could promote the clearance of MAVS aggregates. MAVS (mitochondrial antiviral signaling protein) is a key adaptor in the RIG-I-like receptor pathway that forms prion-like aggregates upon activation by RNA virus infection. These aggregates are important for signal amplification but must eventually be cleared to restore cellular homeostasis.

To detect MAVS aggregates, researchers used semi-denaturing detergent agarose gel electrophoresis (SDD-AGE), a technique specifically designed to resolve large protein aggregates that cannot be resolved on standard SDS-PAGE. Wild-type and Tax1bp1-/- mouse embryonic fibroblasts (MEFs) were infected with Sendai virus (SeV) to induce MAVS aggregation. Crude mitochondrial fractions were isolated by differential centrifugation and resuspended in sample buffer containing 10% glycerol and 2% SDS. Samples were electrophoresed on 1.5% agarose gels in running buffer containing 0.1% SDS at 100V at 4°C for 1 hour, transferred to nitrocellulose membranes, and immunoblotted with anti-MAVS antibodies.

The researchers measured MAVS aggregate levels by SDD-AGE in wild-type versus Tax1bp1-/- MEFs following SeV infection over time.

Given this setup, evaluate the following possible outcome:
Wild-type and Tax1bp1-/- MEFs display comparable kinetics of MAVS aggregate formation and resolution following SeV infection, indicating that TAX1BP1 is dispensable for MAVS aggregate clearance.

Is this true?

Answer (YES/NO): NO